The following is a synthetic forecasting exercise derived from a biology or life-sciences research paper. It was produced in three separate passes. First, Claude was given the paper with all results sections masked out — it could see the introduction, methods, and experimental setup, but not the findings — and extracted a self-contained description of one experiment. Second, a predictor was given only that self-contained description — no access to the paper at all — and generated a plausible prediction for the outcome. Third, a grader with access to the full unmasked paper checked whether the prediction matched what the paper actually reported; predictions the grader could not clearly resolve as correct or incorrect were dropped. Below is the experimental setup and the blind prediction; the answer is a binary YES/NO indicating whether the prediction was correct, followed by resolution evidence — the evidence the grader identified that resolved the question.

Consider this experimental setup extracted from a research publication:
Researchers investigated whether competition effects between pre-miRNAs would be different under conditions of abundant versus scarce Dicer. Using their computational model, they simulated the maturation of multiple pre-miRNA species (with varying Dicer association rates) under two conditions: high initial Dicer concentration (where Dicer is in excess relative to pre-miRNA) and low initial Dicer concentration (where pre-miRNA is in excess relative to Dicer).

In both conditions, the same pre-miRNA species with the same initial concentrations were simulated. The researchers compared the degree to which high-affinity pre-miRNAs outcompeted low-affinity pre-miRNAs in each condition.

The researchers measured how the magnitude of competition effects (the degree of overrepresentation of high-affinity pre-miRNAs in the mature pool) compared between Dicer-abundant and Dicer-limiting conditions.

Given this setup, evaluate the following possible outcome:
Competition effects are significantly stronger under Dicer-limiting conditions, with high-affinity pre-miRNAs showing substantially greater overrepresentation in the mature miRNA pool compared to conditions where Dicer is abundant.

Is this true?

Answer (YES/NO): YES